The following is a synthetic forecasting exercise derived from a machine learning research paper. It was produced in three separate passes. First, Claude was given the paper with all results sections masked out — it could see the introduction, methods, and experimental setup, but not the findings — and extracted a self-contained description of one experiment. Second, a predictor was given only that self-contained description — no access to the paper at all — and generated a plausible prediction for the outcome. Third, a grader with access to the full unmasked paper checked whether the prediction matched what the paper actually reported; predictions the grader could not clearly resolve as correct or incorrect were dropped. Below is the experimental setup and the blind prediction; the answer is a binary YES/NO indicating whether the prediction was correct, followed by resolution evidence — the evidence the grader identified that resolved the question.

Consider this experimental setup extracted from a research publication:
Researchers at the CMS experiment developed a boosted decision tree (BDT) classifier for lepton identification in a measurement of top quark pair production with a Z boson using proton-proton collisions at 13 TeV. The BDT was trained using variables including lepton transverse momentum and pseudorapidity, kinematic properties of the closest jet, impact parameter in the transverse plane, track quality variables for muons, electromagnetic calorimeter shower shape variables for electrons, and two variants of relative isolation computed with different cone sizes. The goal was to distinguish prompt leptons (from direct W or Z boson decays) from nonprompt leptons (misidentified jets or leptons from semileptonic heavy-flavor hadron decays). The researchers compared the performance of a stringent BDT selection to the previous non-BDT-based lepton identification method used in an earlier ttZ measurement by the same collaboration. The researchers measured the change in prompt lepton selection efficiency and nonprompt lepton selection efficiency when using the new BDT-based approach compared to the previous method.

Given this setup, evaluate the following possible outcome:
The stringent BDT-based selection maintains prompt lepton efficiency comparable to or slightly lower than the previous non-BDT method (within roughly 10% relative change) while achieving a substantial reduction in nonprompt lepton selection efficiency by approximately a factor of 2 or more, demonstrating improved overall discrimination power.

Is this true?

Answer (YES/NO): NO